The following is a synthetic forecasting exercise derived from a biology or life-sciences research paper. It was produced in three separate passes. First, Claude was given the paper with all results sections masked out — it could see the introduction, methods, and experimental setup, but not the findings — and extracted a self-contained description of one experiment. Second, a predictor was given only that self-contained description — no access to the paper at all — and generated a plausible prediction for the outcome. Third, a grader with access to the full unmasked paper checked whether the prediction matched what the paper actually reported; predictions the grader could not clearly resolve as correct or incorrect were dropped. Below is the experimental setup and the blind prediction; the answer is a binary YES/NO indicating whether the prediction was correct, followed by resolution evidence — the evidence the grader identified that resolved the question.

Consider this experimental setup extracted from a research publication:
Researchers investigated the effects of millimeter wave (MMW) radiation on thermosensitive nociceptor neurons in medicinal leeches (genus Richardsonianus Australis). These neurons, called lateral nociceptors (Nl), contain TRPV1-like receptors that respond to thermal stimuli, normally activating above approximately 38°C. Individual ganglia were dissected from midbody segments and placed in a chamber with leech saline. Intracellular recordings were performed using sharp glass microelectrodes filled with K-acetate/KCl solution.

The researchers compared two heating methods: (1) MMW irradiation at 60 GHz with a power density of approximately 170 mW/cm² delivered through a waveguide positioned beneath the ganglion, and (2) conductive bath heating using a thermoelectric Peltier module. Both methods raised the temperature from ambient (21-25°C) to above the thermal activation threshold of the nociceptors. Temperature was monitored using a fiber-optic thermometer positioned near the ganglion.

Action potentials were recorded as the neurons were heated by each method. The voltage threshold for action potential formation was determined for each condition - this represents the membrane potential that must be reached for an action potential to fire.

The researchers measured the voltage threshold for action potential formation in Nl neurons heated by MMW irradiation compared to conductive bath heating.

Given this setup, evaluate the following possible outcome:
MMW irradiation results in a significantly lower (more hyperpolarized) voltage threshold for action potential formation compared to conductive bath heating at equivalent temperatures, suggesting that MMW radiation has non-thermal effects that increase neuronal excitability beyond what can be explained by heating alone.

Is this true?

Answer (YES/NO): YES